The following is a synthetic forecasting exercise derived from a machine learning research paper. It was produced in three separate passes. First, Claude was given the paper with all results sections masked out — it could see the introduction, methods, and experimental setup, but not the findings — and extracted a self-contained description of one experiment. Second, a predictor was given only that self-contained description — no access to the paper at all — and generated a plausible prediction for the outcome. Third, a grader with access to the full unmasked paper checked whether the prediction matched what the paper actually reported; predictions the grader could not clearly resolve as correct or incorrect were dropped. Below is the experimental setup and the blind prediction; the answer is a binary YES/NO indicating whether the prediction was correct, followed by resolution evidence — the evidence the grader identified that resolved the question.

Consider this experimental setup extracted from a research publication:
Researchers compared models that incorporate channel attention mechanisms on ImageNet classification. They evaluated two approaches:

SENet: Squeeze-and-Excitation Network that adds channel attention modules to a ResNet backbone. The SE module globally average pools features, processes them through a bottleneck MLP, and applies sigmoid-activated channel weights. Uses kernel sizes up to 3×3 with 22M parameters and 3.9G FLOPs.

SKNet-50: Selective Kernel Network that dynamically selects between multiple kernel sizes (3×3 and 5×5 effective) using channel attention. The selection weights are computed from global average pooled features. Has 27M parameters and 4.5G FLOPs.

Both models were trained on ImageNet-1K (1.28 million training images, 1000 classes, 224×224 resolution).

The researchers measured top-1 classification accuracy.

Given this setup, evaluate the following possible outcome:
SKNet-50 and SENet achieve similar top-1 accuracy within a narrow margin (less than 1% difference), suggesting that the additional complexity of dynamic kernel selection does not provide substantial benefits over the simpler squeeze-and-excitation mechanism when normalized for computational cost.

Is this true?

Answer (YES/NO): YES